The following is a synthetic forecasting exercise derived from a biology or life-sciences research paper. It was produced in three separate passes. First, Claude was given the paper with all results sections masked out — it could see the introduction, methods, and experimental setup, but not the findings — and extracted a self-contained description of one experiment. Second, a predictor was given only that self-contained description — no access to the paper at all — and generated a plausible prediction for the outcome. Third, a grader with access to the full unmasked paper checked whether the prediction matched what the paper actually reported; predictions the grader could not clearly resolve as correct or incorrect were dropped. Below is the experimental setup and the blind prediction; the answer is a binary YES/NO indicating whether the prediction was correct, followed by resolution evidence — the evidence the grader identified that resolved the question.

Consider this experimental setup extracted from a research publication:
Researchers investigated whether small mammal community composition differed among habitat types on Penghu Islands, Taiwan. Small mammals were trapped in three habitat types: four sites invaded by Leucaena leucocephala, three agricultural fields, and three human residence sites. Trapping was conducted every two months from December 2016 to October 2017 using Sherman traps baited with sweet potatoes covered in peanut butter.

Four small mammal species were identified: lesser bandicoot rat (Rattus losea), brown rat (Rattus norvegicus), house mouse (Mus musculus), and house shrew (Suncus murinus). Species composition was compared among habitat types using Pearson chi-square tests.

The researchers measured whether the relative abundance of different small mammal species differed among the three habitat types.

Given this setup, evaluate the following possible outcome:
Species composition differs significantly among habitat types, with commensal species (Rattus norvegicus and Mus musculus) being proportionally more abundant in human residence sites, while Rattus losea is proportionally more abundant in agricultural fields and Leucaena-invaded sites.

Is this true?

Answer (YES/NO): NO